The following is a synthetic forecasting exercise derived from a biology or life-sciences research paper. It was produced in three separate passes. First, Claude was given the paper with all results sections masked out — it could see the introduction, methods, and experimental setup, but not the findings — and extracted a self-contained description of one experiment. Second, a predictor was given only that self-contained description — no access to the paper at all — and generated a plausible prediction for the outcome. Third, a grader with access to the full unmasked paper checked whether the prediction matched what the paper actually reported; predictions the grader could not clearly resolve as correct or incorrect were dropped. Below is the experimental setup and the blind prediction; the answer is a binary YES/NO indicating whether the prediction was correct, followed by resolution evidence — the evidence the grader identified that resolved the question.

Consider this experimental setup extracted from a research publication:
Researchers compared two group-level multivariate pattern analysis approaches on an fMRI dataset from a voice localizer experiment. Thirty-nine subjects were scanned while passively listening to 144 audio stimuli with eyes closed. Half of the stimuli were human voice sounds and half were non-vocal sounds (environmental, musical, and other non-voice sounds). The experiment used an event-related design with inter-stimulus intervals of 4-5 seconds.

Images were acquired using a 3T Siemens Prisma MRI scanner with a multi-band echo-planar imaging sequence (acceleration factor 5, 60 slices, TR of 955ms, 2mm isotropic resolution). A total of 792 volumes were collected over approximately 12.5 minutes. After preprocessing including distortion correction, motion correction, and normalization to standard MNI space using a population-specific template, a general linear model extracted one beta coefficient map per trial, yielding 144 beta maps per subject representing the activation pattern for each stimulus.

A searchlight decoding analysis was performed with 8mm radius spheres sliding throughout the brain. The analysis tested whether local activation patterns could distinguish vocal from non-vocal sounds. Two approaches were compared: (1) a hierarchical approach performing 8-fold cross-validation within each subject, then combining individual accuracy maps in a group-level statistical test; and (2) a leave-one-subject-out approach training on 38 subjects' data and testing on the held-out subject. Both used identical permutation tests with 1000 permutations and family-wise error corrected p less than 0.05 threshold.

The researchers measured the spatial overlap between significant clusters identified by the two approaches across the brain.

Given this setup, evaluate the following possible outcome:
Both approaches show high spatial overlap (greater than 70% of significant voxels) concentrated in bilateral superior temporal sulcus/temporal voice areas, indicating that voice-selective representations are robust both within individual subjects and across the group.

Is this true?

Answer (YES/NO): NO